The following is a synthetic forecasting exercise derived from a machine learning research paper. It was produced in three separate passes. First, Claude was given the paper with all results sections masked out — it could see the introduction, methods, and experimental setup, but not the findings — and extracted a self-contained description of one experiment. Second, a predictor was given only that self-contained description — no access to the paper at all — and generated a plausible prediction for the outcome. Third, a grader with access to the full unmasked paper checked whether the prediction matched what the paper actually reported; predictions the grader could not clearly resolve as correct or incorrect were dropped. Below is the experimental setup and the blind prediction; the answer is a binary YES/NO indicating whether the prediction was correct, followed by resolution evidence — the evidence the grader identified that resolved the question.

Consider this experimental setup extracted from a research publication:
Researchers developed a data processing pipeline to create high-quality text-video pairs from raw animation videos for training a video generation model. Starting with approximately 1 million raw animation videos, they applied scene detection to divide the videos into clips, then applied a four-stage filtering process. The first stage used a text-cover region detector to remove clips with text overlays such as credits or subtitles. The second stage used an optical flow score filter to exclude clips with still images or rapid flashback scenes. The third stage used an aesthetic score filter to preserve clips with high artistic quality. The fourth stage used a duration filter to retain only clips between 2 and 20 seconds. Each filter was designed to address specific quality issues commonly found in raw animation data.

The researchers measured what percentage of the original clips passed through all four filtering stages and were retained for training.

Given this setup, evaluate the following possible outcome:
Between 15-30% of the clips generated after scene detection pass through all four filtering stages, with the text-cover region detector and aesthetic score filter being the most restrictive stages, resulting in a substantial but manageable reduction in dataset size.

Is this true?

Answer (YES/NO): NO